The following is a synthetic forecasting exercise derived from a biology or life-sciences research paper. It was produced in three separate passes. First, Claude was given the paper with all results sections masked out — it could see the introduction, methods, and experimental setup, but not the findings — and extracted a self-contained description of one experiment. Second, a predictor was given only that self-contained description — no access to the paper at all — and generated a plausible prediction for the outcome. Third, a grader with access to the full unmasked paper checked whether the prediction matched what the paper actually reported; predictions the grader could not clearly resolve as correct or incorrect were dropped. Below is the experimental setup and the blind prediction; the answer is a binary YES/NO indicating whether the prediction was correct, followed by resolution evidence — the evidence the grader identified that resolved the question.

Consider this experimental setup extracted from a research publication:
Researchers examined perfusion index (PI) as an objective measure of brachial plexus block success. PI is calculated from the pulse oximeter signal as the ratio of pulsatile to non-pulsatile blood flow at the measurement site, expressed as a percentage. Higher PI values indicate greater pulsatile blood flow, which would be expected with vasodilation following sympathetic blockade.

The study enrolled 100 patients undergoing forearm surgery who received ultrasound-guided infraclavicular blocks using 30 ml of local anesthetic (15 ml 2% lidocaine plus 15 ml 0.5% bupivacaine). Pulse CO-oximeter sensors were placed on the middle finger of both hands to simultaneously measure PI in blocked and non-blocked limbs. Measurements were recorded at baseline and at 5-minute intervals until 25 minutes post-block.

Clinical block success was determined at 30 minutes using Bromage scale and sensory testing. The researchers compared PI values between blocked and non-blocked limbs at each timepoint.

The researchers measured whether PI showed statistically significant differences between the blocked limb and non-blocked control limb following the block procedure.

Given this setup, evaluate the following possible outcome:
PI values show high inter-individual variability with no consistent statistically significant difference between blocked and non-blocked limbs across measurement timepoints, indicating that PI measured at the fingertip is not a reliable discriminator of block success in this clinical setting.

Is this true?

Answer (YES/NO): NO